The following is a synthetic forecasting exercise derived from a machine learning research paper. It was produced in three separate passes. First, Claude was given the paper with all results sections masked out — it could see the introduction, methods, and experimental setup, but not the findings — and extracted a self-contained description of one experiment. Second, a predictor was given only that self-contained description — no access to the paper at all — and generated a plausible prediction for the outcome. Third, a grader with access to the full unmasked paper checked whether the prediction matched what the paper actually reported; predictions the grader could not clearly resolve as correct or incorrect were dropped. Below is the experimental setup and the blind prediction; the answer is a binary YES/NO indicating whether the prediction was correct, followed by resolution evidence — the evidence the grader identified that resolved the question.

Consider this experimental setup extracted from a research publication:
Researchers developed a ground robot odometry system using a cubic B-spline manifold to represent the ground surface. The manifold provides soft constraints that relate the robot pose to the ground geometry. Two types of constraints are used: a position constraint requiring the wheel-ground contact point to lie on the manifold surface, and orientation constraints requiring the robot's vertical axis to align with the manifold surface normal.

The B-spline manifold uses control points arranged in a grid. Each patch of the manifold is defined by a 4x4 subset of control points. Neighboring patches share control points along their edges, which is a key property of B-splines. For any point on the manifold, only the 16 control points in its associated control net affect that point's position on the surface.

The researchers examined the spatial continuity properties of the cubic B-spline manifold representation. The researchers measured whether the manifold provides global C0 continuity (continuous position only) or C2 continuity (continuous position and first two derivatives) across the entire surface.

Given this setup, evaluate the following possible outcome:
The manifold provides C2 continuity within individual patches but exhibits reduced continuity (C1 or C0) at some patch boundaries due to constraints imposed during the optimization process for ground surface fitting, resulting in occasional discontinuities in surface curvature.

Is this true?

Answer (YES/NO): NO